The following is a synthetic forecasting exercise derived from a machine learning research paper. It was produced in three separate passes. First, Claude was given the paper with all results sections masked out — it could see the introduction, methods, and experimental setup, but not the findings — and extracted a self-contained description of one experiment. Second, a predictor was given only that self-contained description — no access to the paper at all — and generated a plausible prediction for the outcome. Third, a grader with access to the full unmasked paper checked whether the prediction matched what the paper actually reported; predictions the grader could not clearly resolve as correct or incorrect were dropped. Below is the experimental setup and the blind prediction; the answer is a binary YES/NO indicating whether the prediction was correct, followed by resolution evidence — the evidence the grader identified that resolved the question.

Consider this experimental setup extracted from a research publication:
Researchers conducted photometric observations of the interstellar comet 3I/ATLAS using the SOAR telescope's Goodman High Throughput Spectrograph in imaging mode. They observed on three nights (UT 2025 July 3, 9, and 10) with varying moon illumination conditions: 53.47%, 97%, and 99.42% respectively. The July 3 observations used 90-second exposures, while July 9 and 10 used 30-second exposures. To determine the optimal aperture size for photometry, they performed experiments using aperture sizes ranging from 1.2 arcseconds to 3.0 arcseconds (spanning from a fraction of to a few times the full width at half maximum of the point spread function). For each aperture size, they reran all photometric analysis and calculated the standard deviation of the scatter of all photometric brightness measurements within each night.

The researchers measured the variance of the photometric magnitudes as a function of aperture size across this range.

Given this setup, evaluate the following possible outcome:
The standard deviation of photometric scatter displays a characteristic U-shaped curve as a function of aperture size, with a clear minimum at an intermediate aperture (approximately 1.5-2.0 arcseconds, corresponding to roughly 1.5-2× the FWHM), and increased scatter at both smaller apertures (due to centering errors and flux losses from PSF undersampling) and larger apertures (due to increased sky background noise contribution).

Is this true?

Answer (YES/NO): NO